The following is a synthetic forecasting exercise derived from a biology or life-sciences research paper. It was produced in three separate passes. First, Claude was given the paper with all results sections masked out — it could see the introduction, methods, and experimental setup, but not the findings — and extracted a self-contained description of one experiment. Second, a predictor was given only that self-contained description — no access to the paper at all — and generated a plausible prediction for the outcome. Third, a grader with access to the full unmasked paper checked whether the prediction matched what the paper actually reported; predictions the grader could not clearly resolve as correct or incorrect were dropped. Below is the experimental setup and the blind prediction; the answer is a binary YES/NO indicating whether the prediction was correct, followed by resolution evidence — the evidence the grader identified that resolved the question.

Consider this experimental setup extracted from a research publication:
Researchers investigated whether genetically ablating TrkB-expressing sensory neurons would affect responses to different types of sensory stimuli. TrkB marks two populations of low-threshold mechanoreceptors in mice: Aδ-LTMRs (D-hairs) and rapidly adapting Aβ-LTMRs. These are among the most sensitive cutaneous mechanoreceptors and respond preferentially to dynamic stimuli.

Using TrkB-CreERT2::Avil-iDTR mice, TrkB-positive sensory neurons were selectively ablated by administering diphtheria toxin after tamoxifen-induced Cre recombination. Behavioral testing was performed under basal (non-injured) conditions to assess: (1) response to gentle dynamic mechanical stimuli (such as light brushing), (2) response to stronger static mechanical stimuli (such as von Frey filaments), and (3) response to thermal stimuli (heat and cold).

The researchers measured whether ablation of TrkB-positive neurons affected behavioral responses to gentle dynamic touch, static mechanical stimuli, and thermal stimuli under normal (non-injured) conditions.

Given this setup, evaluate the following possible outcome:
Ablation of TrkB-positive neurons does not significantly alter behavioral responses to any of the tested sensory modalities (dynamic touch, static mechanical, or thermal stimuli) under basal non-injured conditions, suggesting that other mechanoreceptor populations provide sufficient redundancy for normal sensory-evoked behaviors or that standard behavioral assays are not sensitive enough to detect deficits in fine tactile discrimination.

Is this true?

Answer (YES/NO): NO